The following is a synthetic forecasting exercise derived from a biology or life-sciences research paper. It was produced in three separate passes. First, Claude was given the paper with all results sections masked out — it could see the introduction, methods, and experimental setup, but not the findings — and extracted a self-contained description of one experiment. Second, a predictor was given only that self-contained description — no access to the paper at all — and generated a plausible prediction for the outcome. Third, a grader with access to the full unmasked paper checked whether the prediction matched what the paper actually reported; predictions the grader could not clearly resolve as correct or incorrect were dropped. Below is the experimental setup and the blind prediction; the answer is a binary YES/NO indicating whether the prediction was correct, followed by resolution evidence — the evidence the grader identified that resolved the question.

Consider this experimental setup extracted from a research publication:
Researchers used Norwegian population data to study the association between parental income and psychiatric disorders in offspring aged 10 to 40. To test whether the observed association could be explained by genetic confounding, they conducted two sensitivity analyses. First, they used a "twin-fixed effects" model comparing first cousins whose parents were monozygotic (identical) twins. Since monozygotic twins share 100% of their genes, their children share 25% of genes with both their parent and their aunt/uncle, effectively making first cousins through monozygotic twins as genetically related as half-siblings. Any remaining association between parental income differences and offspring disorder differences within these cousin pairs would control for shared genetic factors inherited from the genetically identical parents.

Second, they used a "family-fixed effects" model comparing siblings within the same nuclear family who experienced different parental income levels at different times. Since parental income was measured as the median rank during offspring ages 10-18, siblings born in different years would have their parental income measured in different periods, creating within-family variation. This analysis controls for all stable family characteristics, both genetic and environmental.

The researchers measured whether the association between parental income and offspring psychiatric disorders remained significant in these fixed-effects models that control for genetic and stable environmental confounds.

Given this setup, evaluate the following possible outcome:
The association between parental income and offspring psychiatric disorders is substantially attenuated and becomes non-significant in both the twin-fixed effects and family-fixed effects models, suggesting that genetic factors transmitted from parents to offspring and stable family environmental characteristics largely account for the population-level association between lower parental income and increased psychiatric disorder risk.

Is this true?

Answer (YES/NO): NO